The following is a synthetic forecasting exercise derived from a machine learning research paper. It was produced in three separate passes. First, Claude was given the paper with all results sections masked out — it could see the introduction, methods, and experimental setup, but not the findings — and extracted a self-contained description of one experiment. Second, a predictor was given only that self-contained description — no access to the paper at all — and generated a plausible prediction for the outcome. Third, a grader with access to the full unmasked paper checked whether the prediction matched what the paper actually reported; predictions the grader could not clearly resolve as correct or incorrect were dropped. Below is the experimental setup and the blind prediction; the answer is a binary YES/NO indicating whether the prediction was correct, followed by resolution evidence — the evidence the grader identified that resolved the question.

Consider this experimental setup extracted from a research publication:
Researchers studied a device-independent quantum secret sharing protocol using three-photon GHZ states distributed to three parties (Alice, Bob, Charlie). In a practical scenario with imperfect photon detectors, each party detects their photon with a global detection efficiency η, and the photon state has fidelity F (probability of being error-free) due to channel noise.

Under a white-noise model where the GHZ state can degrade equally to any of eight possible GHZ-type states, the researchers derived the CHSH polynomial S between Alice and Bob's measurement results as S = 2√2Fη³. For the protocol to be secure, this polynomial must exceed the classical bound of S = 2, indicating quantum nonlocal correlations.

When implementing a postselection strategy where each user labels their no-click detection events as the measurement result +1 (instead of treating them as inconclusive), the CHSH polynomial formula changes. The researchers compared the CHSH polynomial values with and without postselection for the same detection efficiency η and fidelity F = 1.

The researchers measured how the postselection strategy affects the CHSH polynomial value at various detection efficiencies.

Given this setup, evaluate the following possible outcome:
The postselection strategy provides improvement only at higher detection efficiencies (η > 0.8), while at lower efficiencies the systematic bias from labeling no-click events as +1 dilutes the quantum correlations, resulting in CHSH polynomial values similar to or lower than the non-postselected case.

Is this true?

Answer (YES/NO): NO